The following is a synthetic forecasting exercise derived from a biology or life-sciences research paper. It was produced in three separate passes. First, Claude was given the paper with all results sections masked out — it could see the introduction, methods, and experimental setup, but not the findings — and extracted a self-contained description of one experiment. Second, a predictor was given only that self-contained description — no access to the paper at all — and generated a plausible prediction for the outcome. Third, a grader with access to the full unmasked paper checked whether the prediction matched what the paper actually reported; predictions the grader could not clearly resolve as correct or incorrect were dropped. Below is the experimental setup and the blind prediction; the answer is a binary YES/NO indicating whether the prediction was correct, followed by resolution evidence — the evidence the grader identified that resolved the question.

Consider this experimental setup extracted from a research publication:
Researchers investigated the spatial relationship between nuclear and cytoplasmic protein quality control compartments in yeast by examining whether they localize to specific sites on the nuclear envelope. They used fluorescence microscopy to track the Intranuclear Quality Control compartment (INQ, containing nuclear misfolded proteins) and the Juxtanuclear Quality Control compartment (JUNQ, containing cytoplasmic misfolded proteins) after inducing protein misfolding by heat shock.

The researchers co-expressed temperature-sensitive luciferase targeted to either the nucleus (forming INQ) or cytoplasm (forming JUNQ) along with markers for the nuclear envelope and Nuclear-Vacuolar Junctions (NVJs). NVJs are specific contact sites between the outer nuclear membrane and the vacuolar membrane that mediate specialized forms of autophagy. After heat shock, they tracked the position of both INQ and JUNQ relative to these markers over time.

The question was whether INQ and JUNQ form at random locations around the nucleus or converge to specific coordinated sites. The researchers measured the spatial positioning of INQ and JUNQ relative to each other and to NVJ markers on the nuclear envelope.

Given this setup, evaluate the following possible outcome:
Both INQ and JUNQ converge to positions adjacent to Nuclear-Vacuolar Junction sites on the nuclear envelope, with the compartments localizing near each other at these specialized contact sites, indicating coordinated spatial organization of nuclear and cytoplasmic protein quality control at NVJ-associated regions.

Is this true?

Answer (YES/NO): YES